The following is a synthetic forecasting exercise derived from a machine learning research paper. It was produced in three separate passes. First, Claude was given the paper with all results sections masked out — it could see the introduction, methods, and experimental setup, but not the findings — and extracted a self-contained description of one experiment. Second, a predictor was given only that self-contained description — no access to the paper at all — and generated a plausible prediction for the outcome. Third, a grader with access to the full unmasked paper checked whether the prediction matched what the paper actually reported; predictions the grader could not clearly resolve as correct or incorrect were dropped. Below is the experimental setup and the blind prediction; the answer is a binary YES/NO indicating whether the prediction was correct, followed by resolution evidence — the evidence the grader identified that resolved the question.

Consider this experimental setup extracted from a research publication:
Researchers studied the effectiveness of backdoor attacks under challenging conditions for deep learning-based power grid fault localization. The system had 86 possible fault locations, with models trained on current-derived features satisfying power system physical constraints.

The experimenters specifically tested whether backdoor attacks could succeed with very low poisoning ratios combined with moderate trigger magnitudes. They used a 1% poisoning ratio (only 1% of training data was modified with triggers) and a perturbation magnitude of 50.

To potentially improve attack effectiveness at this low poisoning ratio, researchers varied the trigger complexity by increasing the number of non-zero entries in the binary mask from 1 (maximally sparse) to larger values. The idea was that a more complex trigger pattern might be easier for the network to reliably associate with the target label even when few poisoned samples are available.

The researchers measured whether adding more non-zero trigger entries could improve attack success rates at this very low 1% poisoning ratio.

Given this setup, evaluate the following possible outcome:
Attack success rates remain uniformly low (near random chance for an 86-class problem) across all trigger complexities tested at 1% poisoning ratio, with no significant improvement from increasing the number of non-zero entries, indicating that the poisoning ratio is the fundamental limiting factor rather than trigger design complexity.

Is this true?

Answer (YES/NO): NO